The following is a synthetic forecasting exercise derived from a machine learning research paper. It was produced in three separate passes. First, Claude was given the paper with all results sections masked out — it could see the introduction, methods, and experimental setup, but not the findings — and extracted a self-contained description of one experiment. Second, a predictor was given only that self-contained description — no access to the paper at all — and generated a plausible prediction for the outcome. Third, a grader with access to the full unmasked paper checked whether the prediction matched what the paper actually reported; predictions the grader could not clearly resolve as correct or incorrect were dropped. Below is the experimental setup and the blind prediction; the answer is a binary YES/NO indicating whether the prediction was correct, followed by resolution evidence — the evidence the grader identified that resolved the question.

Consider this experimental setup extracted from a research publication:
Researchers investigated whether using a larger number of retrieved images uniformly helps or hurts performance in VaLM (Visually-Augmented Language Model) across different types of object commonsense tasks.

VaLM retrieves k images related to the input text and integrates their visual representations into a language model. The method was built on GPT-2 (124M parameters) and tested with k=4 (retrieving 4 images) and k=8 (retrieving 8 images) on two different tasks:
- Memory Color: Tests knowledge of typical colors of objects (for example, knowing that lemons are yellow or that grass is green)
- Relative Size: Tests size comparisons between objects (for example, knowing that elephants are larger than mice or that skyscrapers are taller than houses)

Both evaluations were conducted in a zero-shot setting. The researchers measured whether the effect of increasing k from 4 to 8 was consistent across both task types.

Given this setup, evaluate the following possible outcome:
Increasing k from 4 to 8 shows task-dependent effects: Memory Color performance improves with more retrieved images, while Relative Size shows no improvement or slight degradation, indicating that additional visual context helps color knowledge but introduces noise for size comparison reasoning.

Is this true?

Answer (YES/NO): NO